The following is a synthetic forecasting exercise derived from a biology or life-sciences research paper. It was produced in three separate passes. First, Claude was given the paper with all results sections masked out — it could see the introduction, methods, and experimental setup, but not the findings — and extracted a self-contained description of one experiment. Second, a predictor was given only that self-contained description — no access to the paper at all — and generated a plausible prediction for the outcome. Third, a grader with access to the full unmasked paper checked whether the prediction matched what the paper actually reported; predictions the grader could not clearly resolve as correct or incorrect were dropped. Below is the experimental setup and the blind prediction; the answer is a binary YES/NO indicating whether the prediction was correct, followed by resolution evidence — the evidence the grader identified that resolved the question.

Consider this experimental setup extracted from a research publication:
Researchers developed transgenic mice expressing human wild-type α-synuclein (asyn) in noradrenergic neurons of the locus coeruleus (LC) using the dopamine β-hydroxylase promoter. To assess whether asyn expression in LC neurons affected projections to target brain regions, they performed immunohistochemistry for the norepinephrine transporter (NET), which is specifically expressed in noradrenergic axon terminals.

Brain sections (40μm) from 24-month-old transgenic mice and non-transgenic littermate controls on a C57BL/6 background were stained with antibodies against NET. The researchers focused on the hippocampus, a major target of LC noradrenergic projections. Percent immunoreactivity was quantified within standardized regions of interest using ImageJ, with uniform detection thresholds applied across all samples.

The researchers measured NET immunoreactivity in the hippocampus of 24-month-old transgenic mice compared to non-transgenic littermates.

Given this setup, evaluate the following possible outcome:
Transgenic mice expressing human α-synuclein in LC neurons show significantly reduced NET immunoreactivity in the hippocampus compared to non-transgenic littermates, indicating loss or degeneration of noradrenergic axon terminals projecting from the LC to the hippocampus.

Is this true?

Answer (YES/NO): YES